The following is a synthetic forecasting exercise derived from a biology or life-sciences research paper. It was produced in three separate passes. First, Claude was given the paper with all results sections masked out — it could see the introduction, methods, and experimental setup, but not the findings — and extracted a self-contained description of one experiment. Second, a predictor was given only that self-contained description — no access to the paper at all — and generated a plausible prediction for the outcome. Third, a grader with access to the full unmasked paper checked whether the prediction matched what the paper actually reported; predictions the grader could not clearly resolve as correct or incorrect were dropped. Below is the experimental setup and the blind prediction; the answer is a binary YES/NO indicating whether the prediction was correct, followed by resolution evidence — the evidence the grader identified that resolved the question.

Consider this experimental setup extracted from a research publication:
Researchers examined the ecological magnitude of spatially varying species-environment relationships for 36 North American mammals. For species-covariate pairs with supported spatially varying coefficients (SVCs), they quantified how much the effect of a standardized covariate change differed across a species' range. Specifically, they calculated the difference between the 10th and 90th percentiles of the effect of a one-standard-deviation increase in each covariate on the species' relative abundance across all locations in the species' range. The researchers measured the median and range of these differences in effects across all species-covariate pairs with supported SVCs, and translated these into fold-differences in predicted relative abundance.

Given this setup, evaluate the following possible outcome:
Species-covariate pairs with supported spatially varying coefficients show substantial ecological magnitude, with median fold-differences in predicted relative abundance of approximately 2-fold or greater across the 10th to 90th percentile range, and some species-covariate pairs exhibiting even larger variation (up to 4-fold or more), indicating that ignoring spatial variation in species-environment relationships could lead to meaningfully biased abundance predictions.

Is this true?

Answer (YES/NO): YES